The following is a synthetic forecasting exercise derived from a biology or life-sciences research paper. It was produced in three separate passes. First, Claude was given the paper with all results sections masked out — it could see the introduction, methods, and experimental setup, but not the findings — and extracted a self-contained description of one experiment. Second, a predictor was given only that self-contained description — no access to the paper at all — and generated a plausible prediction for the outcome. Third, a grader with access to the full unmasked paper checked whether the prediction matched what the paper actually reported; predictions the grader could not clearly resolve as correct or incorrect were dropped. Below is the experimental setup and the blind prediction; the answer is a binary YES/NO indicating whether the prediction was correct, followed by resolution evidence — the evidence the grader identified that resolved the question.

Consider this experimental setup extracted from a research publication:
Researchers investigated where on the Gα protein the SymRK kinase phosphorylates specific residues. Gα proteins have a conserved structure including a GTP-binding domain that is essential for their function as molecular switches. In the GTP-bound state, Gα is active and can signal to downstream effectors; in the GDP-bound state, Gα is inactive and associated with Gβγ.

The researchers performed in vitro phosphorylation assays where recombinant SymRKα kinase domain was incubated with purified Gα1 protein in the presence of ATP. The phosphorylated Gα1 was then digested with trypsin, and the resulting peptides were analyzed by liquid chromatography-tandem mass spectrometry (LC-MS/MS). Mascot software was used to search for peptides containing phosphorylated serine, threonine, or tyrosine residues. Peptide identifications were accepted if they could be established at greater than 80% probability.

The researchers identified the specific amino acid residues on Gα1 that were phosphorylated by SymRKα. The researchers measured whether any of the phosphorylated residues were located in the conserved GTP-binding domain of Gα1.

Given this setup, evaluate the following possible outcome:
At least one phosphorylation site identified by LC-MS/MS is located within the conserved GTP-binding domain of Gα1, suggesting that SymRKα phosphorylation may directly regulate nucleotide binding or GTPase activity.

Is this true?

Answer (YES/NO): YES